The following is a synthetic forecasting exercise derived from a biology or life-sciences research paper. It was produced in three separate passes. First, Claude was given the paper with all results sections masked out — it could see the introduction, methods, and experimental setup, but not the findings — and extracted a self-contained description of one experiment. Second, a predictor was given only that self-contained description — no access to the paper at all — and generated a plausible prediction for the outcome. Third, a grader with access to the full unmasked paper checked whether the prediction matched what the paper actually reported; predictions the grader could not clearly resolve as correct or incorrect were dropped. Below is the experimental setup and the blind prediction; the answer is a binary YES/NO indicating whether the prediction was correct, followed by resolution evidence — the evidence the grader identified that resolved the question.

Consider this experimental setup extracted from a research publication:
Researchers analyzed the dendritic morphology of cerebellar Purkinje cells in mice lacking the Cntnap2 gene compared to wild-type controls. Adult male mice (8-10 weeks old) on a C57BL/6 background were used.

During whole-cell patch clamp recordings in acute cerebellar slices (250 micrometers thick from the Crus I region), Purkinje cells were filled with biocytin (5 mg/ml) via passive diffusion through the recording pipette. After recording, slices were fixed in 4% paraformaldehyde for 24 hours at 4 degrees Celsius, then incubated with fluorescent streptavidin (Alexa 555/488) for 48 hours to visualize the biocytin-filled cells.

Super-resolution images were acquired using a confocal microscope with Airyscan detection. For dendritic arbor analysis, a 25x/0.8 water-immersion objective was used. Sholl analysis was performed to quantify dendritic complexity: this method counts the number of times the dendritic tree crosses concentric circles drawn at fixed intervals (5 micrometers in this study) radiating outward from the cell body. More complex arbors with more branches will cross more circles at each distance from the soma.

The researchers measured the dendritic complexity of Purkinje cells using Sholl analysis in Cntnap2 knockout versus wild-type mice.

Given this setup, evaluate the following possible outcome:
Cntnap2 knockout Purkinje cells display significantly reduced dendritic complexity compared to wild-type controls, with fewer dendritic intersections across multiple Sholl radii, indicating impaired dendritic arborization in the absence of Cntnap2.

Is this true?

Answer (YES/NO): YES